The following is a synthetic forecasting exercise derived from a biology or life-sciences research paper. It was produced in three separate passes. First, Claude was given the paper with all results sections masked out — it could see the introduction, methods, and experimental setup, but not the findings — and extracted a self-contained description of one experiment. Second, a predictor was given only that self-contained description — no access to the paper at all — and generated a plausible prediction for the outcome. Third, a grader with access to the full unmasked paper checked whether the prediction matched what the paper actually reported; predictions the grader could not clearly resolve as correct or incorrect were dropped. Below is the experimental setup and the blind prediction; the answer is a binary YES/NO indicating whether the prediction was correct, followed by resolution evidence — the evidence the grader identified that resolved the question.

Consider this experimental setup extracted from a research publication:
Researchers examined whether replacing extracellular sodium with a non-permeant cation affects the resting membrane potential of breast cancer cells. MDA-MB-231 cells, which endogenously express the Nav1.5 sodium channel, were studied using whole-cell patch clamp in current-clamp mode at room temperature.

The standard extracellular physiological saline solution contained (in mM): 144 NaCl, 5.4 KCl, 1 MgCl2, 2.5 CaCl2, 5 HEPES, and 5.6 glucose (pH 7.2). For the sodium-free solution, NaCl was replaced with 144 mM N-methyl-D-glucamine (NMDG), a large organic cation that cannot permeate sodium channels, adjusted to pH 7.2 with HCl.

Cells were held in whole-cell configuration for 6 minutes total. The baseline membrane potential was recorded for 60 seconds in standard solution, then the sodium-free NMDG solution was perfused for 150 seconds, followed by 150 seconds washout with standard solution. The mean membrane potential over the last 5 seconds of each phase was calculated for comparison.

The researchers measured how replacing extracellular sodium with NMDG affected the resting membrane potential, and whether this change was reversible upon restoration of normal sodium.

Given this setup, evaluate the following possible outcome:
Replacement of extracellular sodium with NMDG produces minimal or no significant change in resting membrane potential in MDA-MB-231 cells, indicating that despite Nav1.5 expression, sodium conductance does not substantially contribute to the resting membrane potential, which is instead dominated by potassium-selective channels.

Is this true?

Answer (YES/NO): NO